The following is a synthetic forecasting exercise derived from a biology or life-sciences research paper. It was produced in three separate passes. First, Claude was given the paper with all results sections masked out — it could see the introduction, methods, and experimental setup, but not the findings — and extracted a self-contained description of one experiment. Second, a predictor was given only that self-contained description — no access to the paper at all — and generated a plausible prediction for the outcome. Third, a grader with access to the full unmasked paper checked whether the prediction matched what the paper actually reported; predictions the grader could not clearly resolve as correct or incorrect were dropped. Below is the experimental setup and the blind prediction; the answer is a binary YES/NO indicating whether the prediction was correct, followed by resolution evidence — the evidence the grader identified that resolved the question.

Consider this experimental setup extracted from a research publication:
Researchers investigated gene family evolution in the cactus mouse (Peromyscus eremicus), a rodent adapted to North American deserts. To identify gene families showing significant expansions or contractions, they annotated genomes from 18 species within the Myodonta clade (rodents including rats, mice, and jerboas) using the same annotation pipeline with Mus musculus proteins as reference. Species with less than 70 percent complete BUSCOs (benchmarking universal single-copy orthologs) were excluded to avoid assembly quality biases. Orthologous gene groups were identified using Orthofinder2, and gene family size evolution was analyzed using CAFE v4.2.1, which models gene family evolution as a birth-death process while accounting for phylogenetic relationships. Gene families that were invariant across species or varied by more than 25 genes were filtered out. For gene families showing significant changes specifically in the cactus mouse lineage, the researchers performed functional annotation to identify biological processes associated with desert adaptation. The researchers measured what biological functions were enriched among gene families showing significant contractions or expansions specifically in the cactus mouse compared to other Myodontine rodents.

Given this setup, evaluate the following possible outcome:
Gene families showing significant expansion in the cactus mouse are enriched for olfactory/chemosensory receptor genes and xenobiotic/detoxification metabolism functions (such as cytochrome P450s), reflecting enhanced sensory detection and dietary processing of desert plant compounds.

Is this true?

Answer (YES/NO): NO